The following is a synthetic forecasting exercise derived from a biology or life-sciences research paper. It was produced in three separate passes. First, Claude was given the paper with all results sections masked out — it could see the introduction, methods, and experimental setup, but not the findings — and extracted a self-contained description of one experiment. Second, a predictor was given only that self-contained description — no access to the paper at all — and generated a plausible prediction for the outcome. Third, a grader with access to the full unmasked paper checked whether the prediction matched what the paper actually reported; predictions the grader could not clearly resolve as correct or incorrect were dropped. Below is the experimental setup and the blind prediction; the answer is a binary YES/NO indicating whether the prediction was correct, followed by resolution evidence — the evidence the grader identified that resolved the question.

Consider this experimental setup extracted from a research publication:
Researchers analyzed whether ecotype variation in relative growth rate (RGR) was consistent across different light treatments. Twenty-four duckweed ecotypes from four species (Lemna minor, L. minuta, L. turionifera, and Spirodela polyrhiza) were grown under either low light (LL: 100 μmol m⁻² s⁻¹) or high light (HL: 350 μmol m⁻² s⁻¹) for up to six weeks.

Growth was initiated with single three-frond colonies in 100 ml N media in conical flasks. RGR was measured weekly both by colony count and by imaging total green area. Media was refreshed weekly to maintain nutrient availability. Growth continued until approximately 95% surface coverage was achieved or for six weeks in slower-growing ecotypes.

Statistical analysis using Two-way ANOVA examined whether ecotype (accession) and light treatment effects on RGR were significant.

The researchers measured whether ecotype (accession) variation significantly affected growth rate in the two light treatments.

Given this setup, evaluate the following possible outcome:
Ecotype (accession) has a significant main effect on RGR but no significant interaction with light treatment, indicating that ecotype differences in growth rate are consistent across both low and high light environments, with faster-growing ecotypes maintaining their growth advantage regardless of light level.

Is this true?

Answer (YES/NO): NO